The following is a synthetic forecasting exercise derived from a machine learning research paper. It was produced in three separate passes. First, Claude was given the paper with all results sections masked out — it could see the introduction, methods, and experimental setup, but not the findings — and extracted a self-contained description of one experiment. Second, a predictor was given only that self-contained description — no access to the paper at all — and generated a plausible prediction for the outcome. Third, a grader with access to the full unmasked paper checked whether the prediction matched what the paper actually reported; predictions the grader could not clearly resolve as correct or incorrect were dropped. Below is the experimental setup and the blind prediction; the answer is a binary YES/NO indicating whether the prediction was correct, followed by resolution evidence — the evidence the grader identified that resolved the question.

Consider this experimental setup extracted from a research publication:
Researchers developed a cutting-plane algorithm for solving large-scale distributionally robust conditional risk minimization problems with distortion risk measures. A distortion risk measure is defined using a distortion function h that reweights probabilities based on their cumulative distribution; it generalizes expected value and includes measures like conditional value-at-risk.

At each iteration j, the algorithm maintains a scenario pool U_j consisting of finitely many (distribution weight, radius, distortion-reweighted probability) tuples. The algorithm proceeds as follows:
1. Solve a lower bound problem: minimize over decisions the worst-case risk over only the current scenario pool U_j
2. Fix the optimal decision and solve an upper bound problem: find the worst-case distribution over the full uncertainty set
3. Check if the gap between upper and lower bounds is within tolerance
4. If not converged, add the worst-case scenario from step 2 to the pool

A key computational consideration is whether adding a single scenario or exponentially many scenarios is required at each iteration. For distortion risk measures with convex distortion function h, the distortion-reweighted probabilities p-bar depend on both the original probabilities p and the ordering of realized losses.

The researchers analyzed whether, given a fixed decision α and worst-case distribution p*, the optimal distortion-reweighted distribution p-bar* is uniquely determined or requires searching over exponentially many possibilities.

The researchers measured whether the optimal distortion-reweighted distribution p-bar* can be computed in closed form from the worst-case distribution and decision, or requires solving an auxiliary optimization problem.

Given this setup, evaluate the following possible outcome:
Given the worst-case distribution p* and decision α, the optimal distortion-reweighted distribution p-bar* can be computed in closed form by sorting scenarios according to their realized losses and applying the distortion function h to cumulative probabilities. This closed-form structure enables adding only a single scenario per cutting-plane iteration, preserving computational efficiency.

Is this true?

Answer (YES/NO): YES